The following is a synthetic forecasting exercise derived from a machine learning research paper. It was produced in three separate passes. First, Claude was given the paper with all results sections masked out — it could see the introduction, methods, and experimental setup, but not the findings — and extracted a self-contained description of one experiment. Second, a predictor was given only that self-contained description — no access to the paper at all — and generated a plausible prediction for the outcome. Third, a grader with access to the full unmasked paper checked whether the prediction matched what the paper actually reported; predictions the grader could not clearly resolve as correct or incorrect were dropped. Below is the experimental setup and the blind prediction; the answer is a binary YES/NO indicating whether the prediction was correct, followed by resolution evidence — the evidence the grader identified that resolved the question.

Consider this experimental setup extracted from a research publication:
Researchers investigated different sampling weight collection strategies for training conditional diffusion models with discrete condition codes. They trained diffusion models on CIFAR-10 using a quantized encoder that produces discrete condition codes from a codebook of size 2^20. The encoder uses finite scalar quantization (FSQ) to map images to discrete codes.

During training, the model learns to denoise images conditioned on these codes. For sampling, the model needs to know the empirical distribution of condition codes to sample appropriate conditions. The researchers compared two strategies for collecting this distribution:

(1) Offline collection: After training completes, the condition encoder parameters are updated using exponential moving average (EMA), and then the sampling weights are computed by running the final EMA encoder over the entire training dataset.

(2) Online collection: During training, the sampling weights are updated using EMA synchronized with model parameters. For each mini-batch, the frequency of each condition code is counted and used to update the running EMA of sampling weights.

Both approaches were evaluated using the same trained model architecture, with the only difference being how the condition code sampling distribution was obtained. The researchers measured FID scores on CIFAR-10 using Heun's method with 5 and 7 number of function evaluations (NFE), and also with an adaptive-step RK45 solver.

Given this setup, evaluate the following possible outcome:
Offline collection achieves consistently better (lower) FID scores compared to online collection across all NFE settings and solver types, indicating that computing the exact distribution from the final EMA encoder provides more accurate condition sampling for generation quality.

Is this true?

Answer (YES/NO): NO